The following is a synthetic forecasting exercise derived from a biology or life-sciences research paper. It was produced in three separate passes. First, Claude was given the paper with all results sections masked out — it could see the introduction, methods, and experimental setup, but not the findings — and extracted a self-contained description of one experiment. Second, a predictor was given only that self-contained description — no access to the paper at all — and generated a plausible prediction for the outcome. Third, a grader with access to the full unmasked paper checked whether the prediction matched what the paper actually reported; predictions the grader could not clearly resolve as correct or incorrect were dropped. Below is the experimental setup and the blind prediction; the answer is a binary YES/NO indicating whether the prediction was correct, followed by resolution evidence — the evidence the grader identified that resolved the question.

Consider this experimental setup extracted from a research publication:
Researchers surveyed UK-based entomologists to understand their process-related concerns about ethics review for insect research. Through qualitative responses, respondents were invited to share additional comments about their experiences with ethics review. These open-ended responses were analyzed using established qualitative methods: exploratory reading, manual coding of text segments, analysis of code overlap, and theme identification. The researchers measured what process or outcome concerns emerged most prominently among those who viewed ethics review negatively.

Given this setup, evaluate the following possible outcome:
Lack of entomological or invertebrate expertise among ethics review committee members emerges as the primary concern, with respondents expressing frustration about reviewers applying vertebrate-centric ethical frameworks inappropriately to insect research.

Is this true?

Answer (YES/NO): NO